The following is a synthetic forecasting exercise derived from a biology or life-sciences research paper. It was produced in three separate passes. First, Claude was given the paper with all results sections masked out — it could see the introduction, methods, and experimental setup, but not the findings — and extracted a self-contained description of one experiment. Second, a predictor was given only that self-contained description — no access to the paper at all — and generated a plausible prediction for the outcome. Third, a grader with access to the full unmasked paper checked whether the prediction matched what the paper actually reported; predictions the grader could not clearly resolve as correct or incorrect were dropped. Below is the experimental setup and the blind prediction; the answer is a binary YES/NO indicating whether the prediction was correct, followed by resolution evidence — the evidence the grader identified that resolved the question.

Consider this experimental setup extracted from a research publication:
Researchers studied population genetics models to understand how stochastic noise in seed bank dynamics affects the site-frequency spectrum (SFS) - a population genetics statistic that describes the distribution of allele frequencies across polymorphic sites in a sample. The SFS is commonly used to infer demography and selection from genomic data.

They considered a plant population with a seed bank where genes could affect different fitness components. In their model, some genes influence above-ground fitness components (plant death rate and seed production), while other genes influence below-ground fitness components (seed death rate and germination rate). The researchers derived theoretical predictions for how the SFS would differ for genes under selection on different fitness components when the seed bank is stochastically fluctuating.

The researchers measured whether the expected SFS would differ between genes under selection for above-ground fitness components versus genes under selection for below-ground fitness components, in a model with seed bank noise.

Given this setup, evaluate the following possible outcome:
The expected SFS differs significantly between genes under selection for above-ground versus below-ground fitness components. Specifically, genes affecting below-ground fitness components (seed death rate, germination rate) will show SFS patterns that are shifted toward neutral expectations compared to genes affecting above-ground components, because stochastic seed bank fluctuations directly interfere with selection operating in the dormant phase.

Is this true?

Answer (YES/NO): YES